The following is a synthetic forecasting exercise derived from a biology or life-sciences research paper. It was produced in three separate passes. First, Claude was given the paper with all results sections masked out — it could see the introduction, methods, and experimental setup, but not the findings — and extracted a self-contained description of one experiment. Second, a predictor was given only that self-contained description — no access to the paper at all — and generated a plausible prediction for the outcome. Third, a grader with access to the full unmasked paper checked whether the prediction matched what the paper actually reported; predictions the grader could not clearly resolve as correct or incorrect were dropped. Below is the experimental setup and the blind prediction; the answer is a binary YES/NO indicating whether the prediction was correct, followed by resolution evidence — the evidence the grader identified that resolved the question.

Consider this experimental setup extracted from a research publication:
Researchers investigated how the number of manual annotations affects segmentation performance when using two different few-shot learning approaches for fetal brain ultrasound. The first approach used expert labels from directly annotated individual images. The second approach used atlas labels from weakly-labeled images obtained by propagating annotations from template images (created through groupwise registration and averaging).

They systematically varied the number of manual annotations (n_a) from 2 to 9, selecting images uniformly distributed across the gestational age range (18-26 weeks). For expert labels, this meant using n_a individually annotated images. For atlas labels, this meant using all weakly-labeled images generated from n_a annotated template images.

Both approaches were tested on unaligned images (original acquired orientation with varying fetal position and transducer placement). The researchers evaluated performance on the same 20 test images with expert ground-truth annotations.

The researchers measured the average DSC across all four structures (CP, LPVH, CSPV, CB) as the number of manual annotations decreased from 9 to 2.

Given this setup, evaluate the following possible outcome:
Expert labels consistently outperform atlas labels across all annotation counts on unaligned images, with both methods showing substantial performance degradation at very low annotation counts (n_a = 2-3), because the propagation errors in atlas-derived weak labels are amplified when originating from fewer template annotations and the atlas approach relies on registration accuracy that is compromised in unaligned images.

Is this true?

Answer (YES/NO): NO